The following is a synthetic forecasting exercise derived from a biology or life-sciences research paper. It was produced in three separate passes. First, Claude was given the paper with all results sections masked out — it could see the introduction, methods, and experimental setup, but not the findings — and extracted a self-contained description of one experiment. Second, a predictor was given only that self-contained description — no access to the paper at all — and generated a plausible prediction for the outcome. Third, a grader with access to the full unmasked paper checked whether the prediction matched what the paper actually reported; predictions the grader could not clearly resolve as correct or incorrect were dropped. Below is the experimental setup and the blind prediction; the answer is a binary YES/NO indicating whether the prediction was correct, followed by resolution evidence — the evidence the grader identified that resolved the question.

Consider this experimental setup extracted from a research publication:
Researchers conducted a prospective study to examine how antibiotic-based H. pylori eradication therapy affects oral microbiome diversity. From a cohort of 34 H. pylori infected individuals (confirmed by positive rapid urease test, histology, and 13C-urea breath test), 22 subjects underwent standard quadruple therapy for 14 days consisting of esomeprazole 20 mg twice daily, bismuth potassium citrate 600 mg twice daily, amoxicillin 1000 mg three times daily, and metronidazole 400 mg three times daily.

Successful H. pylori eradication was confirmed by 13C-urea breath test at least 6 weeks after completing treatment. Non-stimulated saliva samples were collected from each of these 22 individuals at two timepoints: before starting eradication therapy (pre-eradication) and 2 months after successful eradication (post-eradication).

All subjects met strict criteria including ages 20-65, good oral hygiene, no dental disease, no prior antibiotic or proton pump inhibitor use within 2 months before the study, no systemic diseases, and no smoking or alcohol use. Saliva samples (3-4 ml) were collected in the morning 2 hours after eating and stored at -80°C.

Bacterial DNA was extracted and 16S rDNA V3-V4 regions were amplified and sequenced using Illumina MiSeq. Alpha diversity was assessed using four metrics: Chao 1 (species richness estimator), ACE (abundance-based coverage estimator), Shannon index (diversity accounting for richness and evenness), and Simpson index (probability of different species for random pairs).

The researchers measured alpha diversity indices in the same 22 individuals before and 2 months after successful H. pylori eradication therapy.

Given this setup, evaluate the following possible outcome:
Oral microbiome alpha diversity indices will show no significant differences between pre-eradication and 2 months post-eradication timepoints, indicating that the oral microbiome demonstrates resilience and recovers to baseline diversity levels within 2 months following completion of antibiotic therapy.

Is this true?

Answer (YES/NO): NO